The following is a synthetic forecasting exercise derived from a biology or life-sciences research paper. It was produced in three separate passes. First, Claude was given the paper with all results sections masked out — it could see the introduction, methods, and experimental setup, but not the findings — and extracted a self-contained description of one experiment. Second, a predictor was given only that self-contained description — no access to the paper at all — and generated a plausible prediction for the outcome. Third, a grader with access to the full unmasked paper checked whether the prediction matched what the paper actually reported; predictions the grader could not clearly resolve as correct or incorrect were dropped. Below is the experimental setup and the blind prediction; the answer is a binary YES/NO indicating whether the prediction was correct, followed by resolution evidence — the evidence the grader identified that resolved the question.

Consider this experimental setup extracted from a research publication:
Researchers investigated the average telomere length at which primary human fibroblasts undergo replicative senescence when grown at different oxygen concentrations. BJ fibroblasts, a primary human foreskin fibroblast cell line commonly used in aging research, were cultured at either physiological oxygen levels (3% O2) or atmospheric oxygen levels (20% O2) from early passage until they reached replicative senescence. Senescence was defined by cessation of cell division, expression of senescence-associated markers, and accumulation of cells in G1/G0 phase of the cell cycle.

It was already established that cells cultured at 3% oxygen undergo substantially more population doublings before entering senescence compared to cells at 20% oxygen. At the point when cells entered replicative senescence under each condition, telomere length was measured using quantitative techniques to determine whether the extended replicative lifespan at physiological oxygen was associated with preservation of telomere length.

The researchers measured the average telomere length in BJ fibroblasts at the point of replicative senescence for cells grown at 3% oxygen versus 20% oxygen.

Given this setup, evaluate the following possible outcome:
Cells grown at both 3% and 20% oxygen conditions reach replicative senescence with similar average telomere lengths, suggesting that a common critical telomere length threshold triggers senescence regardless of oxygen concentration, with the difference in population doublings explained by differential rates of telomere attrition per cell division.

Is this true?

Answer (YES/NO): NO